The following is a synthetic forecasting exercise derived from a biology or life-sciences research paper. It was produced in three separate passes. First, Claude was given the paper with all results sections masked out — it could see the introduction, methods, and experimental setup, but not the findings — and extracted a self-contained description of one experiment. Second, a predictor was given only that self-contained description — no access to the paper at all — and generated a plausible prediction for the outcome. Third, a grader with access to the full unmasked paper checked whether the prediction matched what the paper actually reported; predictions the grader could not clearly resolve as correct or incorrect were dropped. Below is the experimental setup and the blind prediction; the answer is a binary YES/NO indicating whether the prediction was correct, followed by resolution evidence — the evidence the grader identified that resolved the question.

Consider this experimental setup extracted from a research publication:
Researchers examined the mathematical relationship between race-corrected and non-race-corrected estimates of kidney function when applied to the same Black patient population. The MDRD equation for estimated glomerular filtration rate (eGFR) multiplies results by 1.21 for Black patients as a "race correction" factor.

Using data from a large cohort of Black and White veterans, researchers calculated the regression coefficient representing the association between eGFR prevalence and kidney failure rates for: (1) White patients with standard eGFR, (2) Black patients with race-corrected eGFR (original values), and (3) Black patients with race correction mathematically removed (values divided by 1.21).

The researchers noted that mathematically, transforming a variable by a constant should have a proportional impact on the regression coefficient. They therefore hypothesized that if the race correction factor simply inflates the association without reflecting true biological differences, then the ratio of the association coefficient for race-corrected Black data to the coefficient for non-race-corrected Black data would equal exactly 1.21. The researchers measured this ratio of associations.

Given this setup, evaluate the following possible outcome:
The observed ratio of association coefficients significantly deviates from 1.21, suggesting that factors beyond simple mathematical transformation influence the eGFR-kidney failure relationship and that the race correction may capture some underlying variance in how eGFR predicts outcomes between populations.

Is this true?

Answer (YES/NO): NO